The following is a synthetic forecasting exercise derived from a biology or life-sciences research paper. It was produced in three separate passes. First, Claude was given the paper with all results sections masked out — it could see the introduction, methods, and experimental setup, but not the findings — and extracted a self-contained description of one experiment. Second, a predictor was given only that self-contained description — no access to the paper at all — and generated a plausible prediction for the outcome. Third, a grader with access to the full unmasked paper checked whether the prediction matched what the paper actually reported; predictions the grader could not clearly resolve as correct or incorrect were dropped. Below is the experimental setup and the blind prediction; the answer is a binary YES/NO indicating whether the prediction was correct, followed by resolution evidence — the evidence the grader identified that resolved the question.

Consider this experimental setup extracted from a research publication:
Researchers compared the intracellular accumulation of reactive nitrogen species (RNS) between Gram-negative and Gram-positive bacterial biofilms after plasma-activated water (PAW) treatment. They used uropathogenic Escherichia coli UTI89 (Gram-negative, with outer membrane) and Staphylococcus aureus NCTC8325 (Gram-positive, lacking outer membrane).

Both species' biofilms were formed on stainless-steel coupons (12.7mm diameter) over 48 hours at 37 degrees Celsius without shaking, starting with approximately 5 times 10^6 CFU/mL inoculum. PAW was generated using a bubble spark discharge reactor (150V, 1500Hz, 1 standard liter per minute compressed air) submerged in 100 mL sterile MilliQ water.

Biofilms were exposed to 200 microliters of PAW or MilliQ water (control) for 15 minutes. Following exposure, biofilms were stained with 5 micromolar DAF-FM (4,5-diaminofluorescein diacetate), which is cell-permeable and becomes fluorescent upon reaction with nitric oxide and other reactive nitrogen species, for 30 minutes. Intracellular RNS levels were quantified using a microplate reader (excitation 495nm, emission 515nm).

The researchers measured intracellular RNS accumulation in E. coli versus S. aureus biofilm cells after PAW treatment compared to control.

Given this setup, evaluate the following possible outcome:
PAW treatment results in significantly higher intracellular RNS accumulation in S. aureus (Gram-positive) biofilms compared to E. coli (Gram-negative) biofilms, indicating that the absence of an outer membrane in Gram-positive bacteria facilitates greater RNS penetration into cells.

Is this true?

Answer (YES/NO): NO